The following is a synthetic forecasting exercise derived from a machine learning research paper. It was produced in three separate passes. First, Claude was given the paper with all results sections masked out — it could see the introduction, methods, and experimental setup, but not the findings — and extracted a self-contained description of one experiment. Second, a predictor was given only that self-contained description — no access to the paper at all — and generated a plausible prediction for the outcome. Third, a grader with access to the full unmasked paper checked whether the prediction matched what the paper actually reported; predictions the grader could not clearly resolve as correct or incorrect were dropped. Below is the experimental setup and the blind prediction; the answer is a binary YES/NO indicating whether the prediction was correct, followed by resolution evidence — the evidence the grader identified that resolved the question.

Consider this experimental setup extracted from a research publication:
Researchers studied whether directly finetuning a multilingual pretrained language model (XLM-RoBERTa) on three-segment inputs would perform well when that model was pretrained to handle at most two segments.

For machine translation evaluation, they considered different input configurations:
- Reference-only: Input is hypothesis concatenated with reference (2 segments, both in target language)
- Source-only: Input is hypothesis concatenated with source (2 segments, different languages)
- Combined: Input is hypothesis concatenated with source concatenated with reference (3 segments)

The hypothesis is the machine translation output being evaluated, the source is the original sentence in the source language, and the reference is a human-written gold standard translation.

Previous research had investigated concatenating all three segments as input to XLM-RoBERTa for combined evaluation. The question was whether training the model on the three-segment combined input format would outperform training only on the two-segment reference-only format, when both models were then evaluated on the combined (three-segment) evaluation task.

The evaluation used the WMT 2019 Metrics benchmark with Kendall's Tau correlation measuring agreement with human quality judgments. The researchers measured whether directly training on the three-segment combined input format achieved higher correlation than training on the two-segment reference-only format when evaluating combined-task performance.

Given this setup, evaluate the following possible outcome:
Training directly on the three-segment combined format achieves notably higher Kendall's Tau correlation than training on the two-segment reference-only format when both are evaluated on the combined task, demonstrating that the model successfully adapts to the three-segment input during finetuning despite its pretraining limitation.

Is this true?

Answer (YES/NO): NO